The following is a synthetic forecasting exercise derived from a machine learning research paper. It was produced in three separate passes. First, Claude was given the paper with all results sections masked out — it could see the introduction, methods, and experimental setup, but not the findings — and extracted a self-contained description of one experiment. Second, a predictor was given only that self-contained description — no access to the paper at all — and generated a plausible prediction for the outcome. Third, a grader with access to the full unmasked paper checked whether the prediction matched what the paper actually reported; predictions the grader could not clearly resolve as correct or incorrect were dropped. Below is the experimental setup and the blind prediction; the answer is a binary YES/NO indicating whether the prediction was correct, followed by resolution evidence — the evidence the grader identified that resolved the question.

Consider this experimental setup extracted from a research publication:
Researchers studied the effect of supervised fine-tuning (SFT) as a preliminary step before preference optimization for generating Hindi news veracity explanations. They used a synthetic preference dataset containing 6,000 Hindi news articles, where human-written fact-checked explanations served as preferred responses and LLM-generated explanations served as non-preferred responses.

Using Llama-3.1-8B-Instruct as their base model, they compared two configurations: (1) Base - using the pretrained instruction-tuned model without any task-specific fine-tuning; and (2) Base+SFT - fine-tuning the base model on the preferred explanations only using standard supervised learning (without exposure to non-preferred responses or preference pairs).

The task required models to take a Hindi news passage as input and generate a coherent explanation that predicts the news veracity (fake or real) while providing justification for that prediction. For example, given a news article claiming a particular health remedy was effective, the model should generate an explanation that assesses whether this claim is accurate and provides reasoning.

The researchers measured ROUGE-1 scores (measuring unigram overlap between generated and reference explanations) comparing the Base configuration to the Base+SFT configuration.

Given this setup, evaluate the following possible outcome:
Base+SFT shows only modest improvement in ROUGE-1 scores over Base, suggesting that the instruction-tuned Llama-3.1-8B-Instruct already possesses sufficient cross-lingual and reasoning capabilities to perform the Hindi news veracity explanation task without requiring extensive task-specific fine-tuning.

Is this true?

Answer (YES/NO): YES